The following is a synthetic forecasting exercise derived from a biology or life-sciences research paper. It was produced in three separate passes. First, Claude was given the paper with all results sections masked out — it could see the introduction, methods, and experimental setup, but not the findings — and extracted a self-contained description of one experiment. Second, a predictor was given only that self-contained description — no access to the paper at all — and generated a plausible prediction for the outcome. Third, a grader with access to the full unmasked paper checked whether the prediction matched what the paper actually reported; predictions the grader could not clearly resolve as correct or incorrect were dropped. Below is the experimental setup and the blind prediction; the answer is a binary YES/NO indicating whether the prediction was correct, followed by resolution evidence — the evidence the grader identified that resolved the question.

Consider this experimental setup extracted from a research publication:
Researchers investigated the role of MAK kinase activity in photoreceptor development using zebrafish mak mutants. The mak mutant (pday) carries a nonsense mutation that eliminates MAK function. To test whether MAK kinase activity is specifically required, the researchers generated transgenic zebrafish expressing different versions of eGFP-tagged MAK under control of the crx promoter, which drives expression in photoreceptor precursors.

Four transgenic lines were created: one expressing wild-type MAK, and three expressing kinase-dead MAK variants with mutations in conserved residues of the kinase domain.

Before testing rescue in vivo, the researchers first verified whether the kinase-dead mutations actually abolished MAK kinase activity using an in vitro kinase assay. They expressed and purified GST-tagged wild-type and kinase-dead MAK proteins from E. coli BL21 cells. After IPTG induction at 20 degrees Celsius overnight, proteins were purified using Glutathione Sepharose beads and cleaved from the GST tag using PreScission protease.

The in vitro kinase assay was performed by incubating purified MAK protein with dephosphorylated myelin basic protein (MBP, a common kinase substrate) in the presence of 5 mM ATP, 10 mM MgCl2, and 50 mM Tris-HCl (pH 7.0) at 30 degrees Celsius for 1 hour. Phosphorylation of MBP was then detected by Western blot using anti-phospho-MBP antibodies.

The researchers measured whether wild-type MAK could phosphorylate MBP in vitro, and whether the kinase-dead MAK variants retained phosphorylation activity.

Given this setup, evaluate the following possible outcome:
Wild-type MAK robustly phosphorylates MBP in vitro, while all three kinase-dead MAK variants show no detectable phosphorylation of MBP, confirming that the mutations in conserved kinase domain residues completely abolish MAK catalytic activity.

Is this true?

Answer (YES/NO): YES